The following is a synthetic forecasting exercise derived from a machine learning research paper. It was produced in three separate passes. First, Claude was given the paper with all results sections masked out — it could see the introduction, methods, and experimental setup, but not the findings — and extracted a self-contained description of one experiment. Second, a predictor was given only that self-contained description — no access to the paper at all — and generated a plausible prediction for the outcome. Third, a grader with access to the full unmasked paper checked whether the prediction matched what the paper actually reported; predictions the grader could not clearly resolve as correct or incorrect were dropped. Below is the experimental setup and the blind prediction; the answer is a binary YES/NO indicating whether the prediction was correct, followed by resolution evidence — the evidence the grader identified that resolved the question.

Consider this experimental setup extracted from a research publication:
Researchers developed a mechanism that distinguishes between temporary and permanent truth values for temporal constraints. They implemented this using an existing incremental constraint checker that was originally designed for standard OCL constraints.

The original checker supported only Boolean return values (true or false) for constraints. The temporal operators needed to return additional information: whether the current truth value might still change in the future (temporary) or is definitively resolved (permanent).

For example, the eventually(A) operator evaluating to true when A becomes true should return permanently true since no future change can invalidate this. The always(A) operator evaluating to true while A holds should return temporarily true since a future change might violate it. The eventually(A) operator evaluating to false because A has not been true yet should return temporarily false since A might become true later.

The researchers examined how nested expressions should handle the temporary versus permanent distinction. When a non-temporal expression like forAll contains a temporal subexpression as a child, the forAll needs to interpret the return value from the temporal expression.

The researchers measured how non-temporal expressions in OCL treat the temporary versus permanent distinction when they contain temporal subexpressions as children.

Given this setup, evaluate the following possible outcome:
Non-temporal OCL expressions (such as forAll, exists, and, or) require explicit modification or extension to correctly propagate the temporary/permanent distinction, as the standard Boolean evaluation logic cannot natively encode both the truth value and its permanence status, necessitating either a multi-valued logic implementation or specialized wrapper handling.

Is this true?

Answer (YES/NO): NO